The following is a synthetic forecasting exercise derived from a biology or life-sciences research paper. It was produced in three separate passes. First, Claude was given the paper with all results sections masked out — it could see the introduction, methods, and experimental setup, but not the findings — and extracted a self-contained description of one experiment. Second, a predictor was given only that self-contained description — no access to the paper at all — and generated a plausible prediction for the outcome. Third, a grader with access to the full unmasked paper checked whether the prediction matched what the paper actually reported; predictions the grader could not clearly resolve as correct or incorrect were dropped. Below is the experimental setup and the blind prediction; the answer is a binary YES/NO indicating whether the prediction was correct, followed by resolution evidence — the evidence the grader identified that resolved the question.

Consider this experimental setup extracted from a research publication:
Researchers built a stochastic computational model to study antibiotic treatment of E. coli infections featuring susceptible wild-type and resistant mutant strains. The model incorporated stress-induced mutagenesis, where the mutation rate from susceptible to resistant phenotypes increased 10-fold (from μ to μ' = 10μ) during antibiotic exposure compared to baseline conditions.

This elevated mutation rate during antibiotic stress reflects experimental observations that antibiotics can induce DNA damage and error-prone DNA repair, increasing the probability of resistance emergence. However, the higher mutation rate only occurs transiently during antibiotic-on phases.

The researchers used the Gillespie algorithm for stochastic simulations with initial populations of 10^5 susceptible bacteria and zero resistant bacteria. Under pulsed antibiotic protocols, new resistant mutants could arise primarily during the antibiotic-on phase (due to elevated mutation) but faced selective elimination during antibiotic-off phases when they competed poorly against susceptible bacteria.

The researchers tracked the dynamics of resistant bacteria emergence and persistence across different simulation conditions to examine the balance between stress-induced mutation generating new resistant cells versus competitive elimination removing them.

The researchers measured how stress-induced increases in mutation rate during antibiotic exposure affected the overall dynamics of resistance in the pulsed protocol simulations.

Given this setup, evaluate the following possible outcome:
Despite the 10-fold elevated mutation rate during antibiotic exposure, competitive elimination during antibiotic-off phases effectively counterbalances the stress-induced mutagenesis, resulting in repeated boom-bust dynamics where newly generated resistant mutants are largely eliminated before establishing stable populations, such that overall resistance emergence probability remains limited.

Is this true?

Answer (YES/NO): YES